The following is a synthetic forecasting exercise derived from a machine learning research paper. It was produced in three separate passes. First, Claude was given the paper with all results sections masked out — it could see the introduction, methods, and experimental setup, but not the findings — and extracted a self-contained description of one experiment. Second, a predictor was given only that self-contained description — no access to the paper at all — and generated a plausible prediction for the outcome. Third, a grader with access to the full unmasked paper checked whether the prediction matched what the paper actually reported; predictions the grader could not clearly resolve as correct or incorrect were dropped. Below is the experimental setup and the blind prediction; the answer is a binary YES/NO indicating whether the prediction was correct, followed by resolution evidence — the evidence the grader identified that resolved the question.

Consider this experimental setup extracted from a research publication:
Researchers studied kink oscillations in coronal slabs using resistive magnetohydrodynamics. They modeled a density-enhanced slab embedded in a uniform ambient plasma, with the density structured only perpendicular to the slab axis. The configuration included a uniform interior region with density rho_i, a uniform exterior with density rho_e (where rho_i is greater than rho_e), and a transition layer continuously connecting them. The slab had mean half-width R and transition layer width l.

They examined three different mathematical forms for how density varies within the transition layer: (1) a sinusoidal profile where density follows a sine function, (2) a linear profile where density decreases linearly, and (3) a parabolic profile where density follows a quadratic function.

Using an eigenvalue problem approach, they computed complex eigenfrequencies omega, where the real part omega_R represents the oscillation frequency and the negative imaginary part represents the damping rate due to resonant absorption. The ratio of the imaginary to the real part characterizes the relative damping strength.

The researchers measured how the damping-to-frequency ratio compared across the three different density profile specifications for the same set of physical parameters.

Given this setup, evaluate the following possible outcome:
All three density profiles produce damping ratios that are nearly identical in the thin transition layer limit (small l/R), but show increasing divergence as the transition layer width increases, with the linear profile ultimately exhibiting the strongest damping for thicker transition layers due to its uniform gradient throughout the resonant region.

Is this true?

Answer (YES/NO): NO